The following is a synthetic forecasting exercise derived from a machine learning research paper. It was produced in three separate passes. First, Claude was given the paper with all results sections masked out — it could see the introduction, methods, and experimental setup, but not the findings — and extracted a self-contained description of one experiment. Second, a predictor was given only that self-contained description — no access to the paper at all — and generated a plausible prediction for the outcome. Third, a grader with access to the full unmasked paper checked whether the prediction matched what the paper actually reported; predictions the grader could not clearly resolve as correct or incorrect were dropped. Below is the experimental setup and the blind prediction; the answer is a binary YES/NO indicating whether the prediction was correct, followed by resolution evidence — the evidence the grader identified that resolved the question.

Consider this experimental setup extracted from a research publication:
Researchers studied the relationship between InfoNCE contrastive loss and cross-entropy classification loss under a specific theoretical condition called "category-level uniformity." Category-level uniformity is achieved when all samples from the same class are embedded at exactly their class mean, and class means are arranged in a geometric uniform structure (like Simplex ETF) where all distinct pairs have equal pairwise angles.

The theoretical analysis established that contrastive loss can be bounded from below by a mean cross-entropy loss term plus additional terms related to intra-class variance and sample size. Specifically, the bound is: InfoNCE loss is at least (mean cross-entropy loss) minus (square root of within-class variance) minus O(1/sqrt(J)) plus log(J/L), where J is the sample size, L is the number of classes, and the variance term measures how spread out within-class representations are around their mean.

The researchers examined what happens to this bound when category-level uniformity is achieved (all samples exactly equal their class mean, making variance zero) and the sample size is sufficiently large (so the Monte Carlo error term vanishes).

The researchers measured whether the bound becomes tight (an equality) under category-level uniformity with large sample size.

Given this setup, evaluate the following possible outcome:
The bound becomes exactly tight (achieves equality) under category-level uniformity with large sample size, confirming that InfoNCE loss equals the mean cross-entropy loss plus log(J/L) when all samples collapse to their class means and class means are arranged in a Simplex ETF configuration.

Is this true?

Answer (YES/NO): YES